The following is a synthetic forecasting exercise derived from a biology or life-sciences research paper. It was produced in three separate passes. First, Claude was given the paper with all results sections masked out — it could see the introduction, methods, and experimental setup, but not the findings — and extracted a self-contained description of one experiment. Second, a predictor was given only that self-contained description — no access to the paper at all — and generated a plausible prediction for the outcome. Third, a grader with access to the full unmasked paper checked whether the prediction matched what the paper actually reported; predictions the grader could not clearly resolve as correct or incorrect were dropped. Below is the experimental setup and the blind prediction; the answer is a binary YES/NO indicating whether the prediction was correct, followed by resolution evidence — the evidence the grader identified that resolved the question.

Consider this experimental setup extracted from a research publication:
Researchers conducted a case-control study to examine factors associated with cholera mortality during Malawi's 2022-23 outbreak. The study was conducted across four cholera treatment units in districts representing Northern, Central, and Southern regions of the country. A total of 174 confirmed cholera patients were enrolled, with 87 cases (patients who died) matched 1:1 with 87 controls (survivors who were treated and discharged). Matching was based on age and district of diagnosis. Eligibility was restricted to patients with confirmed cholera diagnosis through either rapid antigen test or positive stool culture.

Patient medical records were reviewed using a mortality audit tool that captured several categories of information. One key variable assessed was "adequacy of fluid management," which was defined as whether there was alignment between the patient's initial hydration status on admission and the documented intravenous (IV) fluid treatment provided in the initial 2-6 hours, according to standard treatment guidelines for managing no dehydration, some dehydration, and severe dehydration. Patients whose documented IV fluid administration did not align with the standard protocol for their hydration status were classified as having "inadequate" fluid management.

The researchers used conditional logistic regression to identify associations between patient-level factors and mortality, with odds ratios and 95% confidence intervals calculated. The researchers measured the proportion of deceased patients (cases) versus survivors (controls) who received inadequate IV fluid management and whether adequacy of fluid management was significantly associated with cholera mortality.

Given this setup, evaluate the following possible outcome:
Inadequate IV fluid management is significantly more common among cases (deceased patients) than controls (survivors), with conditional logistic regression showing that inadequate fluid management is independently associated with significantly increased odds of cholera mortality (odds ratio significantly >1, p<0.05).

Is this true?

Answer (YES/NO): YES